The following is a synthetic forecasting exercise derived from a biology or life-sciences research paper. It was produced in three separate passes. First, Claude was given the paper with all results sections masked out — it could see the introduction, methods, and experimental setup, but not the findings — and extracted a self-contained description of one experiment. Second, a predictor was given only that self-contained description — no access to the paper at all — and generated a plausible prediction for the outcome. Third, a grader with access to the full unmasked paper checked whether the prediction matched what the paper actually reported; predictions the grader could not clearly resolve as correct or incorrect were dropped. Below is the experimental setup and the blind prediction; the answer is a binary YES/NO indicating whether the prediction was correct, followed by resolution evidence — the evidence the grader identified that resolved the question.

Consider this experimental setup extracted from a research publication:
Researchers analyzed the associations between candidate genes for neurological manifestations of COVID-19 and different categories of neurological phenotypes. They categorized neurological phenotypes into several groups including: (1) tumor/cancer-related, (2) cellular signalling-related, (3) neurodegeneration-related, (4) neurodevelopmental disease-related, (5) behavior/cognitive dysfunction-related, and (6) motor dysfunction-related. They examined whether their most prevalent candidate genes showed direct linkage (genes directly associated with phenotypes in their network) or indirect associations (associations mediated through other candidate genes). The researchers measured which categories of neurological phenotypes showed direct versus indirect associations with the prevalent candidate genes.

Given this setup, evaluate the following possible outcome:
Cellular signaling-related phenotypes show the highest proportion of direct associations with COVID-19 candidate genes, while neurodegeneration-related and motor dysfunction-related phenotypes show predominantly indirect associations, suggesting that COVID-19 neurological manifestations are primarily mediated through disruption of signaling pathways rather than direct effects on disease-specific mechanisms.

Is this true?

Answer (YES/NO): NO